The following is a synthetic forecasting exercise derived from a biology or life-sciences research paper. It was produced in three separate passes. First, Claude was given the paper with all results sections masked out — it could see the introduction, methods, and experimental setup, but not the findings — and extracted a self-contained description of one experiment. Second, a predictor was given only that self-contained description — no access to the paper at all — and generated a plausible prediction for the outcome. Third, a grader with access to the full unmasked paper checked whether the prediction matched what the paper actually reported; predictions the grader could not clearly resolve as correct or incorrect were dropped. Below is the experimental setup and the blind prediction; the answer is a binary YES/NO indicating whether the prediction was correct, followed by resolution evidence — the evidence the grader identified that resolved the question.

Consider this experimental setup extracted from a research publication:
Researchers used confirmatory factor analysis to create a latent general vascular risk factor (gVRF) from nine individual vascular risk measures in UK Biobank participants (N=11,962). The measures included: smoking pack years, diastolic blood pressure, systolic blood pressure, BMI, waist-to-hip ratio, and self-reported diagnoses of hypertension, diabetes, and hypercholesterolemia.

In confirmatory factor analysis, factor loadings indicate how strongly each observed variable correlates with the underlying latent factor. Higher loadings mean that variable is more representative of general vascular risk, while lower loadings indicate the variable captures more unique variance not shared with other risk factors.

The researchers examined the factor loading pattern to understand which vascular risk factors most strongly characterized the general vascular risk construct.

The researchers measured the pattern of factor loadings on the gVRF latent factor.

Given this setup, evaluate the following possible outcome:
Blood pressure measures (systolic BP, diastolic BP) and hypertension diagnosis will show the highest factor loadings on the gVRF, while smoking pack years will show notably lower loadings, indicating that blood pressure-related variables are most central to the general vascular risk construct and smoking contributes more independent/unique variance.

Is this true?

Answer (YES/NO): NO